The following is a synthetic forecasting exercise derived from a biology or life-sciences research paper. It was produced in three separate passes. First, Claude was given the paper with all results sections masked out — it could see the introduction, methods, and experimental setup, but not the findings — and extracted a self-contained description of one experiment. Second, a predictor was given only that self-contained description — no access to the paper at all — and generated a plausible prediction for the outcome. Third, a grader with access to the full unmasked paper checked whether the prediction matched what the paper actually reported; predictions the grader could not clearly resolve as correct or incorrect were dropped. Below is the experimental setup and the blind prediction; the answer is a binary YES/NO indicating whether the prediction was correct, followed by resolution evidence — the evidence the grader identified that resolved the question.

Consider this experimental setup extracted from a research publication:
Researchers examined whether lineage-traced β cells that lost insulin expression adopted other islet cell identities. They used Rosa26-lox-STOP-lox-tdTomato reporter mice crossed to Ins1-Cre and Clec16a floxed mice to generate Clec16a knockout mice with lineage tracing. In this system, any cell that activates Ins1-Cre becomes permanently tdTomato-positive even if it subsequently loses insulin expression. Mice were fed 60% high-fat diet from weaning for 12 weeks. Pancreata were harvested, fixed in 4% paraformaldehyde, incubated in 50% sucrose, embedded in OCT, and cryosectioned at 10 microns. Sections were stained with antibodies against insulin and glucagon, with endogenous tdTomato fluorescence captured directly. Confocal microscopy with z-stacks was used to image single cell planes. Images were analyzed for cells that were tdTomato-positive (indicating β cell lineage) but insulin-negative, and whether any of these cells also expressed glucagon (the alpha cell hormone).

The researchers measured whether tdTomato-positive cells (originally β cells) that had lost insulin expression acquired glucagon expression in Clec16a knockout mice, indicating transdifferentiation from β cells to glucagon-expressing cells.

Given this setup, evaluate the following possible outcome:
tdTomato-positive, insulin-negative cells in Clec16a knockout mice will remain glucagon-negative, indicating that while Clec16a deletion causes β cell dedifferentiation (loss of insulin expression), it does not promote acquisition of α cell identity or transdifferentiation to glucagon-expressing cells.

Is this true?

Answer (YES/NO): NO